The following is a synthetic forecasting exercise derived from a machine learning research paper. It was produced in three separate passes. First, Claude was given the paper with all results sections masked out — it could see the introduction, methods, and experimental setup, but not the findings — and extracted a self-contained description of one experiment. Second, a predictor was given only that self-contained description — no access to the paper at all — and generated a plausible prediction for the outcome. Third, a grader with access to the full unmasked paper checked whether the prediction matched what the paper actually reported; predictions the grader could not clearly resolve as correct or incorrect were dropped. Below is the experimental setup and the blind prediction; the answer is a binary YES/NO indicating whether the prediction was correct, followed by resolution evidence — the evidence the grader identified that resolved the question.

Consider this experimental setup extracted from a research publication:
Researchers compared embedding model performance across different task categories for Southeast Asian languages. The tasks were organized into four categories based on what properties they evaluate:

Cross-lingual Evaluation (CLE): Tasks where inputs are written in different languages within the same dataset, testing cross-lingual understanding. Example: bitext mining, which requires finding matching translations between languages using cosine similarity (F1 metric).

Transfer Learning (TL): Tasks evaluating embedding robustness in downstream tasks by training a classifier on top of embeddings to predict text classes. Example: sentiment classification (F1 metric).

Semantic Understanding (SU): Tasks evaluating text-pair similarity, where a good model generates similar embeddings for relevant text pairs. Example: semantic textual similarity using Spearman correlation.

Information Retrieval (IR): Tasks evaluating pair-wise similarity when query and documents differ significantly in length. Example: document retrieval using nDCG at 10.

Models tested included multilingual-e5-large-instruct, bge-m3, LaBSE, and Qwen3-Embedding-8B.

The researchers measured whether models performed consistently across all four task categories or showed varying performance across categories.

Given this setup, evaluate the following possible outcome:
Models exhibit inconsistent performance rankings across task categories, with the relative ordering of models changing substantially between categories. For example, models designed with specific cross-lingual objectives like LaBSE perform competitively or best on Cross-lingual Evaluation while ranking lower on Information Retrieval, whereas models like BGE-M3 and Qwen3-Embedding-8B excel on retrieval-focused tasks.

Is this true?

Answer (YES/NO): NO